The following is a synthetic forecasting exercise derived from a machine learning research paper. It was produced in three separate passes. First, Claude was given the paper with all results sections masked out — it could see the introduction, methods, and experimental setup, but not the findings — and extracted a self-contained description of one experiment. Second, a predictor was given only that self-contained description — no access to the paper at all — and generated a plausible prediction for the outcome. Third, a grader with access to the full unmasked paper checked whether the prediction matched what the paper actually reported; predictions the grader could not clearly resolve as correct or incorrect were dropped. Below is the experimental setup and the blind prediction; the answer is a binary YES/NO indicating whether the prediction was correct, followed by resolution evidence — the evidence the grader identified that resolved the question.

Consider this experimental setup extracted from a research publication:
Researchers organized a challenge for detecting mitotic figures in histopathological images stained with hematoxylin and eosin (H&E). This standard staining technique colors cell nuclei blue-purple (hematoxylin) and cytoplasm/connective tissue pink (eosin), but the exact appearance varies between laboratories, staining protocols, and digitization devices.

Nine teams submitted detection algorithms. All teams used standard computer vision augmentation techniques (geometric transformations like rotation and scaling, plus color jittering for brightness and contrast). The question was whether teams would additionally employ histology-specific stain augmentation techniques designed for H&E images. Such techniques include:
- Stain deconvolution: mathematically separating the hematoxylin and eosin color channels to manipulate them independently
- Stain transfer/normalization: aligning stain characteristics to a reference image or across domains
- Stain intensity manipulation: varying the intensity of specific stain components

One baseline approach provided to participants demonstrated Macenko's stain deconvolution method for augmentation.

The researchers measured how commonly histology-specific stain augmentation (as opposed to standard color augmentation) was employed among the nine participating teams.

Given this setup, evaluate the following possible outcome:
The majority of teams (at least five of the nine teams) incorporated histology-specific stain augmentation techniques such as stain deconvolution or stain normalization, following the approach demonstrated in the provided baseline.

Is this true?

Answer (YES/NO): NO